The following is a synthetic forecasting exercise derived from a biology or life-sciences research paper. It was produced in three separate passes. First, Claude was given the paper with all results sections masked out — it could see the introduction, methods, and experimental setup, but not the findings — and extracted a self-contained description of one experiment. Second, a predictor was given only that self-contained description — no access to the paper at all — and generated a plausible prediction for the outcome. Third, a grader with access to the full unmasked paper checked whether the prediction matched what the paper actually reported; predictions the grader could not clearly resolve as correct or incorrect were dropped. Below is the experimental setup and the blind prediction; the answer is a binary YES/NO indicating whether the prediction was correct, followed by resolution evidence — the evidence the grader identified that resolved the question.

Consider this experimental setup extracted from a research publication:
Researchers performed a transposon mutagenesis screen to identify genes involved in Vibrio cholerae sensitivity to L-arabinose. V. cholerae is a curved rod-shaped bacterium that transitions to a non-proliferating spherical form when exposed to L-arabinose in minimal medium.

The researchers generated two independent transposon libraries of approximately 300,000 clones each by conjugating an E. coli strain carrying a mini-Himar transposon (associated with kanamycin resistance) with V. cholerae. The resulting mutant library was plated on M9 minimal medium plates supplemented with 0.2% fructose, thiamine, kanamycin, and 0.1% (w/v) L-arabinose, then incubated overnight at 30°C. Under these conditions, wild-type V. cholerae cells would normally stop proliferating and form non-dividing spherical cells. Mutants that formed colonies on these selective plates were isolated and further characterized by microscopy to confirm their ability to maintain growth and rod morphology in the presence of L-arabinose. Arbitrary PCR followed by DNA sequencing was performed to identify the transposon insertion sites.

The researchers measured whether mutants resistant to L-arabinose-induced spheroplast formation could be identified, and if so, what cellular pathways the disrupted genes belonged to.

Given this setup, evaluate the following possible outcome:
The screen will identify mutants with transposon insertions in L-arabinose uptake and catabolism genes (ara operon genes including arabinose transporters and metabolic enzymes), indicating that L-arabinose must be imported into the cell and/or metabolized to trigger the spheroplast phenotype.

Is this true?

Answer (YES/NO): NO